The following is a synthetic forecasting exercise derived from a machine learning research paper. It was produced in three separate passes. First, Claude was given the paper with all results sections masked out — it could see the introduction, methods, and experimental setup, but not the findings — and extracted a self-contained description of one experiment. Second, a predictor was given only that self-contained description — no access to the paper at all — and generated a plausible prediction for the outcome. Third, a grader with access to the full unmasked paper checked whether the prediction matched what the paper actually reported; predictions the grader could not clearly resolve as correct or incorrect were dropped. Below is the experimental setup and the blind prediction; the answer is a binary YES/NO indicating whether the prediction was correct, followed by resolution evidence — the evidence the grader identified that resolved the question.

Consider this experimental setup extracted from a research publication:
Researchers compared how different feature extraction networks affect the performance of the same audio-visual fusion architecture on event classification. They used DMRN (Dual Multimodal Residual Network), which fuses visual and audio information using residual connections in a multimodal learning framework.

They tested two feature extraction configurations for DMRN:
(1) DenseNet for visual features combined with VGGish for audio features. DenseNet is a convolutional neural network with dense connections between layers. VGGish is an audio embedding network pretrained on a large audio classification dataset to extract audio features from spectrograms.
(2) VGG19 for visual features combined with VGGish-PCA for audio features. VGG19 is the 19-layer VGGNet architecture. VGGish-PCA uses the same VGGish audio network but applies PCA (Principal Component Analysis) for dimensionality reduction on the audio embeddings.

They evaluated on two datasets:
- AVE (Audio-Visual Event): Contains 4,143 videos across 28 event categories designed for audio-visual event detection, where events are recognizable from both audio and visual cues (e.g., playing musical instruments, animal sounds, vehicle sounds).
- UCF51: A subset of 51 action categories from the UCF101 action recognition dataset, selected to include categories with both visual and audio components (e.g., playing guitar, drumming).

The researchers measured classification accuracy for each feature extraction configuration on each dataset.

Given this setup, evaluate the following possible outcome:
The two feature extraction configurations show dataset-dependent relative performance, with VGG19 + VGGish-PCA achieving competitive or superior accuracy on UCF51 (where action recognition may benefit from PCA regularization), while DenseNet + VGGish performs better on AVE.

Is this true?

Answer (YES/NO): NO